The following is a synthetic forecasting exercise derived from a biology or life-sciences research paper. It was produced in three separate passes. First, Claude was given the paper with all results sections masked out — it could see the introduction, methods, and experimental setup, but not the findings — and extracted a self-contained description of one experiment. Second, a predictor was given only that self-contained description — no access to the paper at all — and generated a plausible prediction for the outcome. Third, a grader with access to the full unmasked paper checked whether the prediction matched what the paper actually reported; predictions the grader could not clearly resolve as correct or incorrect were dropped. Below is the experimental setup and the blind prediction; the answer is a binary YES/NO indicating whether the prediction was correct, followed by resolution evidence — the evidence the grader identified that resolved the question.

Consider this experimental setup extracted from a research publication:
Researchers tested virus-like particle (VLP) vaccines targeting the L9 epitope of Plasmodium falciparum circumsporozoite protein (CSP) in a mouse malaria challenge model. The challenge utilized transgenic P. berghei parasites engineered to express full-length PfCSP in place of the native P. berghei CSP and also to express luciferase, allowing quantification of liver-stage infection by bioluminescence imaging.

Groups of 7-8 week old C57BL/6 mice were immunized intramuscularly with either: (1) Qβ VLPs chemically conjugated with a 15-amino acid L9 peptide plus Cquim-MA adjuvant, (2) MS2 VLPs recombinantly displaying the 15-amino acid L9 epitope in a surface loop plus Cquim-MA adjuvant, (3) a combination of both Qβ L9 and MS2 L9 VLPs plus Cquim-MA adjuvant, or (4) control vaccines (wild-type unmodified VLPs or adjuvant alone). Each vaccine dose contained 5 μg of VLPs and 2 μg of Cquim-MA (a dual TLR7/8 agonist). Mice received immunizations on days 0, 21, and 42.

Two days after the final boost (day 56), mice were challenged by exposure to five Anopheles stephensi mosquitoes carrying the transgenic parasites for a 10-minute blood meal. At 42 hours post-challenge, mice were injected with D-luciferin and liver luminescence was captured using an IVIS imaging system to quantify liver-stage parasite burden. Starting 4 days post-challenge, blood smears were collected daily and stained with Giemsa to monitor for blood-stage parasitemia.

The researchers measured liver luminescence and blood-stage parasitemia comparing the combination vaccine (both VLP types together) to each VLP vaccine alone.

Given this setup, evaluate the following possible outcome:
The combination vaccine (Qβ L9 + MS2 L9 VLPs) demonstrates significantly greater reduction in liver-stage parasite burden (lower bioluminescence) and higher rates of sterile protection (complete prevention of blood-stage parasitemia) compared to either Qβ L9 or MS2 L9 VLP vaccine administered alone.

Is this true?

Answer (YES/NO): NO